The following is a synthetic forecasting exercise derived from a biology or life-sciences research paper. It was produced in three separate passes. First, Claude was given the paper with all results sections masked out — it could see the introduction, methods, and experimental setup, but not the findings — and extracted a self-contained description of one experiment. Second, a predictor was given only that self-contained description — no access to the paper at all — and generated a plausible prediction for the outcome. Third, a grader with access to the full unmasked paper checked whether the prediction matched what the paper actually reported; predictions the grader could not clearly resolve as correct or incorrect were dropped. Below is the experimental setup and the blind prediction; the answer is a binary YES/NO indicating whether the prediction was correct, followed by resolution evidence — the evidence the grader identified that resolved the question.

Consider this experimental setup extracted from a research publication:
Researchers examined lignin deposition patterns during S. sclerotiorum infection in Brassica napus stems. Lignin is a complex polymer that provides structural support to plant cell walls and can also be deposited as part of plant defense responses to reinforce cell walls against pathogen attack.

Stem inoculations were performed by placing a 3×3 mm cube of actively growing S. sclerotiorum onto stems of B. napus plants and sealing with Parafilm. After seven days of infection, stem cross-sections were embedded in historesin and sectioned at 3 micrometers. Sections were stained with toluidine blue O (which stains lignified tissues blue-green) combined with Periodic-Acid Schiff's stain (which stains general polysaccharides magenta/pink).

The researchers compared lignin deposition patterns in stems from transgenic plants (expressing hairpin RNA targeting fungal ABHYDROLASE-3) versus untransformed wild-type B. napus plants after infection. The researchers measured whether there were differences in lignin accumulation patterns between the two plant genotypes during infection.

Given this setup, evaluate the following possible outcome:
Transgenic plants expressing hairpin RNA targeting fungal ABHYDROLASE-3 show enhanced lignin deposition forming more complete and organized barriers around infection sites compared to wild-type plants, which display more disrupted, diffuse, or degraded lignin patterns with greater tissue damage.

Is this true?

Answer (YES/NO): NO